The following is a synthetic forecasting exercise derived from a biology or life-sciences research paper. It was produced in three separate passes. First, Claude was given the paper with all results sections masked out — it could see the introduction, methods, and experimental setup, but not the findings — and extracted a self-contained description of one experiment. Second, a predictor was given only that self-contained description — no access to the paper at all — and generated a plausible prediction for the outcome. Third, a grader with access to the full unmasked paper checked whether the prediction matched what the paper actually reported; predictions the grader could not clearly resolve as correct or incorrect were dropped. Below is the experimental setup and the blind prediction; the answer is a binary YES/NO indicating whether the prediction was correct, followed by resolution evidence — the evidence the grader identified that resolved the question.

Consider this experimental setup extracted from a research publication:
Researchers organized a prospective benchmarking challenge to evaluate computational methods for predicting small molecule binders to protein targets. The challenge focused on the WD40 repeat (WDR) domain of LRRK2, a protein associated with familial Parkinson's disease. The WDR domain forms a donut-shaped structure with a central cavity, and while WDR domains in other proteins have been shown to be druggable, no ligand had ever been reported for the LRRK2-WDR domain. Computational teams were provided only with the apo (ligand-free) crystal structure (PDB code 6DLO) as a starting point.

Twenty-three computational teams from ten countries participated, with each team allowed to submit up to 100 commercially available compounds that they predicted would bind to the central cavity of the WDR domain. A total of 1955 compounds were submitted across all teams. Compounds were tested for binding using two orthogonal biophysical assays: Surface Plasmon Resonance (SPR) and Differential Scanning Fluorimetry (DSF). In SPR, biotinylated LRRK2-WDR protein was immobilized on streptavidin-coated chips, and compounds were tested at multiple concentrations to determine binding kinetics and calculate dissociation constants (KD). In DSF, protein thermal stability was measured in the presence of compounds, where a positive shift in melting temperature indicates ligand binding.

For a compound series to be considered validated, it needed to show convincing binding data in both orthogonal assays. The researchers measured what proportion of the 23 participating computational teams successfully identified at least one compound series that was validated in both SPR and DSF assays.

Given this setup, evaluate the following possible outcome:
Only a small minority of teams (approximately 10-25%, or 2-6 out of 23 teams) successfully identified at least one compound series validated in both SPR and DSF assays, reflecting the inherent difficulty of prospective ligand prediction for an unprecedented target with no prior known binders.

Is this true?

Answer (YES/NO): NO